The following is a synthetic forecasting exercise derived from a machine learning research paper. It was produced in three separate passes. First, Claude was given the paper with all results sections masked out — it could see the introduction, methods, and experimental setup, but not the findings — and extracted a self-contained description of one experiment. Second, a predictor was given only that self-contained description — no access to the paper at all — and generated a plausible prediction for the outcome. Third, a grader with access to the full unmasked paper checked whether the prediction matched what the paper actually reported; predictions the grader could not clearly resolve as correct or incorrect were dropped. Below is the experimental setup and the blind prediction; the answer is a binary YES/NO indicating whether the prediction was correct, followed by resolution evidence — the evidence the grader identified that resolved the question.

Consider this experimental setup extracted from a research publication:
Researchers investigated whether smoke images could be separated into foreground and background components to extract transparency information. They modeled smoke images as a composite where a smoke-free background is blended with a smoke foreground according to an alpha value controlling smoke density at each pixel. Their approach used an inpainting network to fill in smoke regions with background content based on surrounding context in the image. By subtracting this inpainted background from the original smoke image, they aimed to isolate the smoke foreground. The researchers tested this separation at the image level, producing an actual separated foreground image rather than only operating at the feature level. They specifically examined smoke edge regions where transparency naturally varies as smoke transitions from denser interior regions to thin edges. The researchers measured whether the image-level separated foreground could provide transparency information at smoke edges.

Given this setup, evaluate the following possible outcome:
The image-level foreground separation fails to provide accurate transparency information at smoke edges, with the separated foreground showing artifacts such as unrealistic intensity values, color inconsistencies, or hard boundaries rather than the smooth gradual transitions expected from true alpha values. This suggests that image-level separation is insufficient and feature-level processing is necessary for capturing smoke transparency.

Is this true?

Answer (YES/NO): NO